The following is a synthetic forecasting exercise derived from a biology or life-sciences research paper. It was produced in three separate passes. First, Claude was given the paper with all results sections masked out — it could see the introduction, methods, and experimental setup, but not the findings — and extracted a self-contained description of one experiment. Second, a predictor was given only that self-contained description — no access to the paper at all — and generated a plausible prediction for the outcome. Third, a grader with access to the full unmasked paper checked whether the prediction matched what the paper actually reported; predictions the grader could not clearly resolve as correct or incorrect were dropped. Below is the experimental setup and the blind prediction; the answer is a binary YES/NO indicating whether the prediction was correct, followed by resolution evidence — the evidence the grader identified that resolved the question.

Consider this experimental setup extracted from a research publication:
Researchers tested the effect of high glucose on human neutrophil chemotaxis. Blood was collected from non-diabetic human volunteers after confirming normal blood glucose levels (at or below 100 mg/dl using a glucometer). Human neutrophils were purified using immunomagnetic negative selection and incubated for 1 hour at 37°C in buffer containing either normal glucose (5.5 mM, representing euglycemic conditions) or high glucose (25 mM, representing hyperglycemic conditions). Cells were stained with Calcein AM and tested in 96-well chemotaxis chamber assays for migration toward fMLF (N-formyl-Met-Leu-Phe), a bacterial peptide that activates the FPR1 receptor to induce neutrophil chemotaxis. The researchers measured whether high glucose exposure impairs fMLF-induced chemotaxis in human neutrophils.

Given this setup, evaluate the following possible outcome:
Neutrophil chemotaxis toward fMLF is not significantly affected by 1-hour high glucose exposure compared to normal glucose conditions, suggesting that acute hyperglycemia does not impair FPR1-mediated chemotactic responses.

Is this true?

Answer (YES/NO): NO